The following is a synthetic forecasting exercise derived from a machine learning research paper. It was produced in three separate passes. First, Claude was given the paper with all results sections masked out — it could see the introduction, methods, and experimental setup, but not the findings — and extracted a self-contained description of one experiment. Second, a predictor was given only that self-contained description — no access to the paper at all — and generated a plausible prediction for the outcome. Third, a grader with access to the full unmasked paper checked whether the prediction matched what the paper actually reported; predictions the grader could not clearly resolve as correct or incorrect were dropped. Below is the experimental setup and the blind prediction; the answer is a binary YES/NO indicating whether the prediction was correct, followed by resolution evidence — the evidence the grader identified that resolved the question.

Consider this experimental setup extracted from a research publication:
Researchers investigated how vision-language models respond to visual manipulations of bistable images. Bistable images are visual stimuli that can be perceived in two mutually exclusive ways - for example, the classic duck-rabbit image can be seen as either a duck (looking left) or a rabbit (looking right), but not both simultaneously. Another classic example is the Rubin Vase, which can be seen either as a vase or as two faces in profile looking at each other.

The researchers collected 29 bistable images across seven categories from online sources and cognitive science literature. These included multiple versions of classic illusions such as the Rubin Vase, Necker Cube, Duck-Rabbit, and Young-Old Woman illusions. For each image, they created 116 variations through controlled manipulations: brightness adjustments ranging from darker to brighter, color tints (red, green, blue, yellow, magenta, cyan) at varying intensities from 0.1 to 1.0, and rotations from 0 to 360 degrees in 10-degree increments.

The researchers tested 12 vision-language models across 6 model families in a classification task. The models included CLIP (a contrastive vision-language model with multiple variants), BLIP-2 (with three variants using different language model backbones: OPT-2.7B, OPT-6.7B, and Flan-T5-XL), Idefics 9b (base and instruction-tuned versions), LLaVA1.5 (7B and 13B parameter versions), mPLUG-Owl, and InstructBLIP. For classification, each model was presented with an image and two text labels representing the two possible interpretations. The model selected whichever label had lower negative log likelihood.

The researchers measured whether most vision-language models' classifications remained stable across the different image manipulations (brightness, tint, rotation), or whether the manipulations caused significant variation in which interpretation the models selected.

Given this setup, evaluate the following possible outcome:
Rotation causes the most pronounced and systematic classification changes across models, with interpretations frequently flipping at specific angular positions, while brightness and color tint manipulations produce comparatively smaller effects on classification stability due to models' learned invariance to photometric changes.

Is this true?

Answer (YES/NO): YES